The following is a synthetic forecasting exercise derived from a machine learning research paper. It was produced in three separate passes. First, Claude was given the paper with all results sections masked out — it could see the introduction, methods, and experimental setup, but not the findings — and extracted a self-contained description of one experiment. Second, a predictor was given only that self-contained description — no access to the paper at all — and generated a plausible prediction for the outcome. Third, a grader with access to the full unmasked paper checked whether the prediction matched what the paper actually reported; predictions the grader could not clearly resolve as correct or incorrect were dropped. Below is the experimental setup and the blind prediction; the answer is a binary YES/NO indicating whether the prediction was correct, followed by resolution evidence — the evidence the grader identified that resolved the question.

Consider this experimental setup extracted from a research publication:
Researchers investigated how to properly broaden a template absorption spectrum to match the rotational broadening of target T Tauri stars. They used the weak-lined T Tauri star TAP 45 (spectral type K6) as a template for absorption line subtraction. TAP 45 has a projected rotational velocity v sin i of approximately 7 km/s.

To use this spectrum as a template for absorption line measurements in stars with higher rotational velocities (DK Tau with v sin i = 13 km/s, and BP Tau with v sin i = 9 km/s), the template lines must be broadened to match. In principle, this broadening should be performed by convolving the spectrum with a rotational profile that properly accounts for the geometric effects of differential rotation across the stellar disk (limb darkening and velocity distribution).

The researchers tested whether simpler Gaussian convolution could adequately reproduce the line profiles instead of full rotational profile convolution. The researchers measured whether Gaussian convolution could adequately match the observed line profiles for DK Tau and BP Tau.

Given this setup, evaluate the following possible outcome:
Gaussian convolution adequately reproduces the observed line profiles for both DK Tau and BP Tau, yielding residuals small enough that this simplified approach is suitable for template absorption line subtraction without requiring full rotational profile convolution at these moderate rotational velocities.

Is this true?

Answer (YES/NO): YES